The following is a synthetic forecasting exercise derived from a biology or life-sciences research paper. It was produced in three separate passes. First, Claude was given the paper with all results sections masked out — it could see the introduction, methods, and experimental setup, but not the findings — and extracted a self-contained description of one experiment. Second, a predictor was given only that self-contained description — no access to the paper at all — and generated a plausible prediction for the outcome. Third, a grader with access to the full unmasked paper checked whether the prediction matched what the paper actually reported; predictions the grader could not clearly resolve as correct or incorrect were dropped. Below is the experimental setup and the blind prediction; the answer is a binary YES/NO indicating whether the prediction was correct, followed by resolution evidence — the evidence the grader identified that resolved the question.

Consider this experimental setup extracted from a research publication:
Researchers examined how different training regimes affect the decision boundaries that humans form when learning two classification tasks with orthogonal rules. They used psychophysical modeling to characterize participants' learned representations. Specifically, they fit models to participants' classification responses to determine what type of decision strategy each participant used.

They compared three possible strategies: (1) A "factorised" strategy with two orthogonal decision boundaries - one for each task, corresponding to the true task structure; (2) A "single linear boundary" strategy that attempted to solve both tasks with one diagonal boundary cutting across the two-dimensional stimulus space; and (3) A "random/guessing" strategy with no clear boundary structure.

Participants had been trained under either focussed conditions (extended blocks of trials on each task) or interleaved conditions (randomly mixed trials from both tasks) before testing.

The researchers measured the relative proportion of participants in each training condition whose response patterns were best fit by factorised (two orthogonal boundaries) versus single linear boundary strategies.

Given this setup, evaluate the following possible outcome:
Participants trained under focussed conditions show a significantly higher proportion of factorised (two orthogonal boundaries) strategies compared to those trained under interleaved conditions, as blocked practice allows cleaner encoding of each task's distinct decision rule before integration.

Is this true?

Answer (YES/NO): YES